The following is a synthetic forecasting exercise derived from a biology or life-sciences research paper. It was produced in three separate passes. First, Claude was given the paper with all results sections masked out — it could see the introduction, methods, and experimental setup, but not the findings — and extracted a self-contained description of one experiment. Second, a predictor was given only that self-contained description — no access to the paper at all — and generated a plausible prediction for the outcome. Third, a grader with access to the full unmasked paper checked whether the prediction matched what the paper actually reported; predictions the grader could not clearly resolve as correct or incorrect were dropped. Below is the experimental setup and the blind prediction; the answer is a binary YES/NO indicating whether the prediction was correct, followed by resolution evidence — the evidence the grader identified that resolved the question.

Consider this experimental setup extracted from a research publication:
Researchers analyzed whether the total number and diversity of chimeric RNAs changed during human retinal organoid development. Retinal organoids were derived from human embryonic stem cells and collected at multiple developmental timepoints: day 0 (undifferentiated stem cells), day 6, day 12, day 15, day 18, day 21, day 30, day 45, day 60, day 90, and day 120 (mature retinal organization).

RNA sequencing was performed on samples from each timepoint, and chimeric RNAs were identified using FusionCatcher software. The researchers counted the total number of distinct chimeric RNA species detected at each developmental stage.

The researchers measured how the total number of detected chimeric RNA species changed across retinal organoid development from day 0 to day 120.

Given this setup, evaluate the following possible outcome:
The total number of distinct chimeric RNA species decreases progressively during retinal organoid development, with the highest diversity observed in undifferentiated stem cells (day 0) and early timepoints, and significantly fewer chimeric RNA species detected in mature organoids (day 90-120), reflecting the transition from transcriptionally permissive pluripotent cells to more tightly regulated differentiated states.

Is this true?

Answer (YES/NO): NO